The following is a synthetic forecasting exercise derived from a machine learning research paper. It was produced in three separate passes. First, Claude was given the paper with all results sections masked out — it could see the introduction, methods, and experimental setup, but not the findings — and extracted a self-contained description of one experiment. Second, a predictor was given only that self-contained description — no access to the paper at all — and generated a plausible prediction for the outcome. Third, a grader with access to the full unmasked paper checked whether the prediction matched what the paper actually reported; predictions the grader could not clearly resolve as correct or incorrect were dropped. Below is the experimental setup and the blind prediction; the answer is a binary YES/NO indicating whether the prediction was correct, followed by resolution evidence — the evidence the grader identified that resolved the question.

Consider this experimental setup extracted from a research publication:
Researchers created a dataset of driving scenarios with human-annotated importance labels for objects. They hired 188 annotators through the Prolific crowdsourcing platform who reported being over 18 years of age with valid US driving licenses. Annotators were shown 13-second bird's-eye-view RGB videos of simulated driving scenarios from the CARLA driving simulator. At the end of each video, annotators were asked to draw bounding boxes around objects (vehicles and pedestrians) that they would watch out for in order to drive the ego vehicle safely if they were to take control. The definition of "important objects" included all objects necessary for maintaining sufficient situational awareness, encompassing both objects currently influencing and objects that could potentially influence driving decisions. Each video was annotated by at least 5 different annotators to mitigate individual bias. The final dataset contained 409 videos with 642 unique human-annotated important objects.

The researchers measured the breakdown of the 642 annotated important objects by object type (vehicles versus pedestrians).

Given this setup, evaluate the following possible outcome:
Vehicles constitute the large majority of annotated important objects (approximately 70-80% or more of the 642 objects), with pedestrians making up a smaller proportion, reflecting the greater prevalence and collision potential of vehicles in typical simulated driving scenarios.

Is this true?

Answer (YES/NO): YES